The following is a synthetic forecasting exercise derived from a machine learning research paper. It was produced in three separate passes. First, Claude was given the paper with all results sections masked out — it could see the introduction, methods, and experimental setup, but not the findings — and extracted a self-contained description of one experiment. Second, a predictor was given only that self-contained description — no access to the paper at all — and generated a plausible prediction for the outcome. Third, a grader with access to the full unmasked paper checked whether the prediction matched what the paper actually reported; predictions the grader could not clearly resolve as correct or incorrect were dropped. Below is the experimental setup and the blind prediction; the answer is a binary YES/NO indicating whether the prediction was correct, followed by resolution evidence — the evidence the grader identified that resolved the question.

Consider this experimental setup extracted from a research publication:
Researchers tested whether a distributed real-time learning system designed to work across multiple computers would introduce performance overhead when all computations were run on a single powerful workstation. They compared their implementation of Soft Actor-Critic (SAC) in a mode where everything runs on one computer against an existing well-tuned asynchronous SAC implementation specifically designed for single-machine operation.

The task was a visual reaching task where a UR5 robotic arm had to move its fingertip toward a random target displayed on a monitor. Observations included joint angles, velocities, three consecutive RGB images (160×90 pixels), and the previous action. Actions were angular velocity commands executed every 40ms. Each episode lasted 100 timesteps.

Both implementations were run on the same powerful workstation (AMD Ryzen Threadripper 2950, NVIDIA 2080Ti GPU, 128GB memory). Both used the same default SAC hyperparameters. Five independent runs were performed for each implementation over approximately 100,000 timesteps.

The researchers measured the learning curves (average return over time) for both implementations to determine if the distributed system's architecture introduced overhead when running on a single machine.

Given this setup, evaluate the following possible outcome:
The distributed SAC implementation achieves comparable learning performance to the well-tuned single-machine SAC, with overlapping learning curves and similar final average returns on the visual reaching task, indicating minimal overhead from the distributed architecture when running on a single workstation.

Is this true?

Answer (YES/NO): YES